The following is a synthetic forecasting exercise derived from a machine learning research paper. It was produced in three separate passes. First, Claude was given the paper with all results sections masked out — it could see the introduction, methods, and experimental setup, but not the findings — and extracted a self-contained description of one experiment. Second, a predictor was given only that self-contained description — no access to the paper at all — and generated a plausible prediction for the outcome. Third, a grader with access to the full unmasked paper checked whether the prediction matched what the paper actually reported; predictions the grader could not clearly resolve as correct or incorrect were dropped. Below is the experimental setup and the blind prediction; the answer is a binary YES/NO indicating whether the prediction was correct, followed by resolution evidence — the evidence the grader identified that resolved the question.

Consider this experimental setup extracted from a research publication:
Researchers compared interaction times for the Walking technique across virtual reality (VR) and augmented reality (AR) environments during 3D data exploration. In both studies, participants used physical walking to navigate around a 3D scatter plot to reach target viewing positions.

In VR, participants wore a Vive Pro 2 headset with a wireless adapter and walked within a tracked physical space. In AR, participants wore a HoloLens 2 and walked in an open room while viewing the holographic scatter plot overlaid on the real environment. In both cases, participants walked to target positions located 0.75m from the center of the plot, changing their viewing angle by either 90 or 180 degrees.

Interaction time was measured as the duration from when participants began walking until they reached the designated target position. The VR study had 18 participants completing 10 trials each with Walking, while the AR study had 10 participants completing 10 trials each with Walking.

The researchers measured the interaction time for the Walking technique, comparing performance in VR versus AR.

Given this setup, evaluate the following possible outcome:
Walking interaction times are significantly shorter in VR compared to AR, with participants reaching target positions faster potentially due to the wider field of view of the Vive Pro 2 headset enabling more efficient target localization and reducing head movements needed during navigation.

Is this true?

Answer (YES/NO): YES